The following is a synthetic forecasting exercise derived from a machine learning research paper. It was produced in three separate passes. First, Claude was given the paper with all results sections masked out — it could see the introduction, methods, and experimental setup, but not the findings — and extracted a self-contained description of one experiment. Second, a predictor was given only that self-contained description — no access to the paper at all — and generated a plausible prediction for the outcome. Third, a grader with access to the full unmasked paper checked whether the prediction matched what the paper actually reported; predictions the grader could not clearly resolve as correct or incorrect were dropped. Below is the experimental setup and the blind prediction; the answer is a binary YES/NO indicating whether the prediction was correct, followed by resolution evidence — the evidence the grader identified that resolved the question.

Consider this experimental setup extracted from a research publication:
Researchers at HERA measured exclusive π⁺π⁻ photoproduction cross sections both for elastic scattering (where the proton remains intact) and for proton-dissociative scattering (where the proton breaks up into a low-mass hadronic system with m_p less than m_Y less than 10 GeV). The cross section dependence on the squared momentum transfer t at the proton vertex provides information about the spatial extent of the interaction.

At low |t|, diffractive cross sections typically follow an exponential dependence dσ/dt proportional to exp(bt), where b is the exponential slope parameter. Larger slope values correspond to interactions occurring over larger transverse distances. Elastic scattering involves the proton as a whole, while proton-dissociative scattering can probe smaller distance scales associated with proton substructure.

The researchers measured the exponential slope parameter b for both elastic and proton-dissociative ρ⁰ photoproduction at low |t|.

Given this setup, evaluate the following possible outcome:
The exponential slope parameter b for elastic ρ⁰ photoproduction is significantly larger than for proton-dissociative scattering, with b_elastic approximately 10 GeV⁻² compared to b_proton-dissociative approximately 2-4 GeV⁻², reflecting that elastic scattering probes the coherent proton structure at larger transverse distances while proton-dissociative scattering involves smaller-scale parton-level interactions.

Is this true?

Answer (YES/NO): NO